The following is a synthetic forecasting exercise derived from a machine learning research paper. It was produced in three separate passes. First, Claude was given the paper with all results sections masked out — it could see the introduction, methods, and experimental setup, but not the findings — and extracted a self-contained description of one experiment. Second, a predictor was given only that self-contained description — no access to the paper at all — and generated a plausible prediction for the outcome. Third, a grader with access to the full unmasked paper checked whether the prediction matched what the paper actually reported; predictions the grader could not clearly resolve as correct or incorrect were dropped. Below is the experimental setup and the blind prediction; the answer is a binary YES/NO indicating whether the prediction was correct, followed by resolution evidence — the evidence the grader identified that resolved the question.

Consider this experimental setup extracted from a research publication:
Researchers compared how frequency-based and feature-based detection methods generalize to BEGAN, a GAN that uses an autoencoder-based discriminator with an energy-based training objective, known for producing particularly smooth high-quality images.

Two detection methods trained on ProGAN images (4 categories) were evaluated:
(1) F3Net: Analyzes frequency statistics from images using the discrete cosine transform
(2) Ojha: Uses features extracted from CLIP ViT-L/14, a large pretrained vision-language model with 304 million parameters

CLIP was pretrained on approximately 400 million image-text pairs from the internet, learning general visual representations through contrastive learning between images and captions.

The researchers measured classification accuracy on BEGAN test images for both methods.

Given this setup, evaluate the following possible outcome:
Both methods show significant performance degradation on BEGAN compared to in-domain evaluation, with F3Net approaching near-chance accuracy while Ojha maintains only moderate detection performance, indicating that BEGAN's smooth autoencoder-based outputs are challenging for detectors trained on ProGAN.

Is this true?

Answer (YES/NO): NO